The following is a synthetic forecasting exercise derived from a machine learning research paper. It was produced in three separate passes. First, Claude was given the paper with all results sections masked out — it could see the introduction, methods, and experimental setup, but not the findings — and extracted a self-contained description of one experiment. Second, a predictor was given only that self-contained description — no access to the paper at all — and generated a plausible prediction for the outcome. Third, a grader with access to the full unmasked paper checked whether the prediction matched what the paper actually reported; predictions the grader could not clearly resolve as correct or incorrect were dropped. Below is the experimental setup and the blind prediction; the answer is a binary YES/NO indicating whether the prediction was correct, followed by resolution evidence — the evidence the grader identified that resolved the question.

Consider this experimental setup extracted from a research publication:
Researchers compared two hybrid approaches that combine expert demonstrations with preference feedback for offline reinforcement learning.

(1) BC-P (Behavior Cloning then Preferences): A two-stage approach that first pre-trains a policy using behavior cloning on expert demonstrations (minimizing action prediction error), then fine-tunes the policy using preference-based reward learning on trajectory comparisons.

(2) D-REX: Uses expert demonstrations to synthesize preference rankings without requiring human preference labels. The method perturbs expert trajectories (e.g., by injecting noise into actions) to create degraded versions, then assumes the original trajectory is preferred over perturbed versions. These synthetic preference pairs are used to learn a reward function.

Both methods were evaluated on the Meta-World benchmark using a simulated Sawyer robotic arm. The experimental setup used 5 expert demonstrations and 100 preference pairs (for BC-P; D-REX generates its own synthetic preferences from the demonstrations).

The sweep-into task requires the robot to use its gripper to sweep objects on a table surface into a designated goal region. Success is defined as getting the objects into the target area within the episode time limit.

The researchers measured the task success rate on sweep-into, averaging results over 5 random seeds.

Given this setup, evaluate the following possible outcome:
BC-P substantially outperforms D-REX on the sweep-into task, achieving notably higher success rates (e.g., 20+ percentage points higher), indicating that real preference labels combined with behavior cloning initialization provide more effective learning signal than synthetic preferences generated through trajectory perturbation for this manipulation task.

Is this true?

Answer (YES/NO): NO